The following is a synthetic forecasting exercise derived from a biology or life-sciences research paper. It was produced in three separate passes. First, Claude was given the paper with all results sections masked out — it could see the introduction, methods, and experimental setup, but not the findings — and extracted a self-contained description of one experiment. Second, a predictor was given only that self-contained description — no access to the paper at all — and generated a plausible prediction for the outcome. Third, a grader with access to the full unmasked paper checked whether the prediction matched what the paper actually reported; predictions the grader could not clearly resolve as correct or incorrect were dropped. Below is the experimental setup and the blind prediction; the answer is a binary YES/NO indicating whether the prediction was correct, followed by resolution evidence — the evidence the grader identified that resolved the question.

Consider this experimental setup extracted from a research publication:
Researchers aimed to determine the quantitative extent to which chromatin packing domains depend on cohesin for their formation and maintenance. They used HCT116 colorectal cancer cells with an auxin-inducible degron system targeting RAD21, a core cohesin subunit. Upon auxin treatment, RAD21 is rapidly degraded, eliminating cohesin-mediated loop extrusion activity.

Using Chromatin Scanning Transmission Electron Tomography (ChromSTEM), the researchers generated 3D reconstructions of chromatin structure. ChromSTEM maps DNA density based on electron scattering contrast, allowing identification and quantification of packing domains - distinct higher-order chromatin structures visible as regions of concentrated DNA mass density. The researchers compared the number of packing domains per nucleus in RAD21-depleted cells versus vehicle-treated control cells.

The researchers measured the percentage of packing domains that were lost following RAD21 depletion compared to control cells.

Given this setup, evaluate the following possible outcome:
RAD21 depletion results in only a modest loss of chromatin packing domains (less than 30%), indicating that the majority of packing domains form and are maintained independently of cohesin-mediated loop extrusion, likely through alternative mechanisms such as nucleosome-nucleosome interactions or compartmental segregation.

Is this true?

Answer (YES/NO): YES